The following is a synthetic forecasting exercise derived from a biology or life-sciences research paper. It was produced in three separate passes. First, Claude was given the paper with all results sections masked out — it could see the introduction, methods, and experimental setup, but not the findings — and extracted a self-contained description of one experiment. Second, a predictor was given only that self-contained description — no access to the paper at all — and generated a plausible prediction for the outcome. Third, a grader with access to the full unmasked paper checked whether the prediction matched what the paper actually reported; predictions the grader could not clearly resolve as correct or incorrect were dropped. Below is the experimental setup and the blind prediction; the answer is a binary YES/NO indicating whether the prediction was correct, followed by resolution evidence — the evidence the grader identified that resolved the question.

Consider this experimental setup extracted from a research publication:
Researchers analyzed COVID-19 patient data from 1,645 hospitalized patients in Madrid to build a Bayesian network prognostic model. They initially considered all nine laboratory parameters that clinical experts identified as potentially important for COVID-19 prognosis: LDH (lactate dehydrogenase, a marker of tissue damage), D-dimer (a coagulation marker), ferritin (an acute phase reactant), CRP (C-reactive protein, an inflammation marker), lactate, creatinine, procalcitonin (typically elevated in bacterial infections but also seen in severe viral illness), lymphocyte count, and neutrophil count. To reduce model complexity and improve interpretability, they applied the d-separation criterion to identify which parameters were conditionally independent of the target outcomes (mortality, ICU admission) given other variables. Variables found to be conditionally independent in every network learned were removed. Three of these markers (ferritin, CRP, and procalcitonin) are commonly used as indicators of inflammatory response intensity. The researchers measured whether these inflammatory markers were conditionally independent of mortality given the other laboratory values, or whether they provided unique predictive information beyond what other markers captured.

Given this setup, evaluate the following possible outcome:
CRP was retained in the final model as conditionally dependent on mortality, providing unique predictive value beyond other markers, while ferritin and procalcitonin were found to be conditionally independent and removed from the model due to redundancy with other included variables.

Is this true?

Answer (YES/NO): NO